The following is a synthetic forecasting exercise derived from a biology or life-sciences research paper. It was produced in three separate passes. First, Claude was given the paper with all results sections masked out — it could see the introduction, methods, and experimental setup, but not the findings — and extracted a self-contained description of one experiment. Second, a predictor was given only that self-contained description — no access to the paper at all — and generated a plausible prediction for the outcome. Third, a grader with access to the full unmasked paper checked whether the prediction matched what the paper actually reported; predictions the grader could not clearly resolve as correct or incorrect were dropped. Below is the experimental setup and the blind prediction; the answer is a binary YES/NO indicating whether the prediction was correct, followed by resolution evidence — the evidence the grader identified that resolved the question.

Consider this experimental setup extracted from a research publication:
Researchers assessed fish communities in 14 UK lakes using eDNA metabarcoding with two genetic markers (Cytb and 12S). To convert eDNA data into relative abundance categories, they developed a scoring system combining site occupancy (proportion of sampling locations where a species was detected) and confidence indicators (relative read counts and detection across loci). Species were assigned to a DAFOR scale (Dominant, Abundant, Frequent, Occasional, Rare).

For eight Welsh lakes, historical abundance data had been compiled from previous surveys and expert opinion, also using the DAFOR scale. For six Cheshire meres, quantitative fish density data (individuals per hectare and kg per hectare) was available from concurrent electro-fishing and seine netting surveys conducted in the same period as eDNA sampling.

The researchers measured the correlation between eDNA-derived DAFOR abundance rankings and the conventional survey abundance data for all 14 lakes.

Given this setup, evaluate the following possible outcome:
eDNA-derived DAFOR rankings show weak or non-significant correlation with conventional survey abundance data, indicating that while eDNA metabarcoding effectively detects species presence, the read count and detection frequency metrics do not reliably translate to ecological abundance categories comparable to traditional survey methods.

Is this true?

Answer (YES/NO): NO